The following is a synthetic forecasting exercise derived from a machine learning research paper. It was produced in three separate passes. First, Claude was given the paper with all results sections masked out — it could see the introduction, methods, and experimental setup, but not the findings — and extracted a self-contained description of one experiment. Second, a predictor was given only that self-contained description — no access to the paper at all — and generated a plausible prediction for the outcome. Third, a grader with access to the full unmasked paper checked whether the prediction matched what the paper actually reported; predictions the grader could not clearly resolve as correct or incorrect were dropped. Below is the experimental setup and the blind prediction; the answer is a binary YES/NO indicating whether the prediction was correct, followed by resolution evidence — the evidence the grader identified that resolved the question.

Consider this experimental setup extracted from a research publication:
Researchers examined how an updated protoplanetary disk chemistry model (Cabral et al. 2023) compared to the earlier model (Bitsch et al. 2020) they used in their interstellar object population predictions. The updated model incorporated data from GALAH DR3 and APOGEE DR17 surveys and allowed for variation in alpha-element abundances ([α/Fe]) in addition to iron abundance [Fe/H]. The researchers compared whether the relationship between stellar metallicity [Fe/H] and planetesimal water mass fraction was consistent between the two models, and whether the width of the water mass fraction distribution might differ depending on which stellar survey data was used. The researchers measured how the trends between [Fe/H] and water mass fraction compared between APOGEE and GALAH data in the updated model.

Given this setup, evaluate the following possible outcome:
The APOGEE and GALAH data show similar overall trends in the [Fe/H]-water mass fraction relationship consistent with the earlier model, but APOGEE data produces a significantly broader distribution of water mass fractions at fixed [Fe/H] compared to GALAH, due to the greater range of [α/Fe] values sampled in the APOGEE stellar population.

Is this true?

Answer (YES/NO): NO